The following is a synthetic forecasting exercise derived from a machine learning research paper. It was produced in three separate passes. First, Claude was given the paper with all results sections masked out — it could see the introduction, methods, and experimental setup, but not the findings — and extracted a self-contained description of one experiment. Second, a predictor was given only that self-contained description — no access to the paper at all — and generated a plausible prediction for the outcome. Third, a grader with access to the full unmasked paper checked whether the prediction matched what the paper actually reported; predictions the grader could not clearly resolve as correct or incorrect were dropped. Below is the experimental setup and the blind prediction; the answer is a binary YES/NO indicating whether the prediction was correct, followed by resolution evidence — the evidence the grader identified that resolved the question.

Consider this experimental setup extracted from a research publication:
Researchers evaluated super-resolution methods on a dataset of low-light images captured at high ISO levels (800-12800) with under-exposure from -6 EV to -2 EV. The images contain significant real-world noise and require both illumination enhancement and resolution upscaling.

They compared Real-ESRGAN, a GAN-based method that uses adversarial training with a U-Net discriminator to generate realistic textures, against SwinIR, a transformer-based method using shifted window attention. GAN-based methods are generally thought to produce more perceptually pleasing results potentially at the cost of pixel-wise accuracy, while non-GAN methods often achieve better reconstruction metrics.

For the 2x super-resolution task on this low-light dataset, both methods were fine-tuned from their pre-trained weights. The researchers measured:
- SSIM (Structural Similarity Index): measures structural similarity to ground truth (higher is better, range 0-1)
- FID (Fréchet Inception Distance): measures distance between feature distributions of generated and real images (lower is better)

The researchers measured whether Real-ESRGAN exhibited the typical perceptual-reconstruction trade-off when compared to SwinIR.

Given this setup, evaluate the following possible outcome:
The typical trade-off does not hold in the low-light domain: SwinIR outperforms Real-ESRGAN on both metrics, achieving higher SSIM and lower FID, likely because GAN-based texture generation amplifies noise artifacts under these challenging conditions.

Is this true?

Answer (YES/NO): NO